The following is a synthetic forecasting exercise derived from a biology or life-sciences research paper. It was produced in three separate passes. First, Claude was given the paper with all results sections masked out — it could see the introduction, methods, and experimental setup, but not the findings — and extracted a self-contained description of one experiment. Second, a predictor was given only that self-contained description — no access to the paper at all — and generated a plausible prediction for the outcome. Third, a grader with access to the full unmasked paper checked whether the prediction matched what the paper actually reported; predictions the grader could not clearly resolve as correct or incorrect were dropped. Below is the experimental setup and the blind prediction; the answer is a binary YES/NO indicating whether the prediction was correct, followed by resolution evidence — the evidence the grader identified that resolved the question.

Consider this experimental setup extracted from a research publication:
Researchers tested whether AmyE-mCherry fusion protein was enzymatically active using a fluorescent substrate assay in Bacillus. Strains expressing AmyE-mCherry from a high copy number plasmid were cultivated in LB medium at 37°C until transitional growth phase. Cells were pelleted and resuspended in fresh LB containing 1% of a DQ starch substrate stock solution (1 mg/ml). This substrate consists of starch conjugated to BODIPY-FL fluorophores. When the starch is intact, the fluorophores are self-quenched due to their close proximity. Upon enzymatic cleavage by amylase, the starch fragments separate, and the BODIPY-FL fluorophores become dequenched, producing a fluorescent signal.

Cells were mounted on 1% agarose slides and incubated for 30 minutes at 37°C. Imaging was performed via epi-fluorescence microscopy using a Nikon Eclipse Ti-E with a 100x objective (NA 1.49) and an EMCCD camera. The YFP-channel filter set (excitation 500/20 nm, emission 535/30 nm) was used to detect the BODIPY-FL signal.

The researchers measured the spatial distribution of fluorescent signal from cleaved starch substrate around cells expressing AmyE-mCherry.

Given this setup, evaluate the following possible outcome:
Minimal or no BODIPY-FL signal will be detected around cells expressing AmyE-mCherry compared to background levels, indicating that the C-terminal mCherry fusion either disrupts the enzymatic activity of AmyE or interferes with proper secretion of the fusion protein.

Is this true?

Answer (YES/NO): NO